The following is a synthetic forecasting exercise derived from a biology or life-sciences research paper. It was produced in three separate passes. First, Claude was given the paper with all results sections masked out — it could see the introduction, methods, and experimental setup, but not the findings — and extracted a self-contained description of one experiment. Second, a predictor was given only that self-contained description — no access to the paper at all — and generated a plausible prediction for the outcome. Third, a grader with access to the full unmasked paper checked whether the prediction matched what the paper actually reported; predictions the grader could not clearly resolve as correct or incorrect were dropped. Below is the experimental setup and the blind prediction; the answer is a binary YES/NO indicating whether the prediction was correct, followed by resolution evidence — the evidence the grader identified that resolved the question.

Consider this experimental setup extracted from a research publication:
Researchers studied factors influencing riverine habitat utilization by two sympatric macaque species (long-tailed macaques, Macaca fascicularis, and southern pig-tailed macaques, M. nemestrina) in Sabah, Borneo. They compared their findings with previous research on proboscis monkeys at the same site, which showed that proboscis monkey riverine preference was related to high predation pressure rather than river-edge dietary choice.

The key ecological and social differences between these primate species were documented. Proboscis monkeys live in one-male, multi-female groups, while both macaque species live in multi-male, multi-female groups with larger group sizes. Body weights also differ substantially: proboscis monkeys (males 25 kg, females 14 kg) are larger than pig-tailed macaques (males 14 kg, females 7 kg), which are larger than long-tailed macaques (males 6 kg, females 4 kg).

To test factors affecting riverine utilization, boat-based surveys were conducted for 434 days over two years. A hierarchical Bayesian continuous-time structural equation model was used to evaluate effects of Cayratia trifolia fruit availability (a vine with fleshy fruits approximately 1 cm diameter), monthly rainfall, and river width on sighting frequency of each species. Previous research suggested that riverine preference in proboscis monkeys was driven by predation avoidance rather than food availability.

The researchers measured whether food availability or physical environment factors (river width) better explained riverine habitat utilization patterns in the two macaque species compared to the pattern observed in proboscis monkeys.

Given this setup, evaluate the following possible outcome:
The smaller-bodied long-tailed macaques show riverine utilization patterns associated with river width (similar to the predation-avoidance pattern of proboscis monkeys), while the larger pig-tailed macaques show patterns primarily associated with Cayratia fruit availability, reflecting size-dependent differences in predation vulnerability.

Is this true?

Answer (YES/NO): NO